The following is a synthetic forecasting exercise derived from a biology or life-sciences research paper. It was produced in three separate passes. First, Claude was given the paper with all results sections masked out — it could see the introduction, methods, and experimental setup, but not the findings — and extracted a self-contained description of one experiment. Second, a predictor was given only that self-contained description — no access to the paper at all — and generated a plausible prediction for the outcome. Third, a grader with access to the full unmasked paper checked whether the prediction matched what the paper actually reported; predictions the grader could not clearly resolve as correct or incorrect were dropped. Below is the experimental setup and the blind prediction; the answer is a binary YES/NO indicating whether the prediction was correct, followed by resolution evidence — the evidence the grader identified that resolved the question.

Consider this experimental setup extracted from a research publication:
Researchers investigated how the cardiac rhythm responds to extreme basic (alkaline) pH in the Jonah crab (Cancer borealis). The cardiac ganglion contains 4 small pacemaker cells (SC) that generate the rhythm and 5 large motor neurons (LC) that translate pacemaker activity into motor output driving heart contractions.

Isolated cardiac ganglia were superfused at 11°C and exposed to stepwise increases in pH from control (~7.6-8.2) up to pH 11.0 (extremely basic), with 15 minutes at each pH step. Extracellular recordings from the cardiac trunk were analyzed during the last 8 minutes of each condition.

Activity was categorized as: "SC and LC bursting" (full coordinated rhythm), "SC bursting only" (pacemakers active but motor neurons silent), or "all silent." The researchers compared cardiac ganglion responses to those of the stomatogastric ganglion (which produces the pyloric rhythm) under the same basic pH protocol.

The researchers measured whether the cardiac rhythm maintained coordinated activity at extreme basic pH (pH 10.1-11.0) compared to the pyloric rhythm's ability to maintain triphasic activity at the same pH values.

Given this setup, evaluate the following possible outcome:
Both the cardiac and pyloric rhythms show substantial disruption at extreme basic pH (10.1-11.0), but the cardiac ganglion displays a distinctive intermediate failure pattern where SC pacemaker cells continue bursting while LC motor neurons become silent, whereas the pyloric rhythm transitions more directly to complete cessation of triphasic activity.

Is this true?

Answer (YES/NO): NO